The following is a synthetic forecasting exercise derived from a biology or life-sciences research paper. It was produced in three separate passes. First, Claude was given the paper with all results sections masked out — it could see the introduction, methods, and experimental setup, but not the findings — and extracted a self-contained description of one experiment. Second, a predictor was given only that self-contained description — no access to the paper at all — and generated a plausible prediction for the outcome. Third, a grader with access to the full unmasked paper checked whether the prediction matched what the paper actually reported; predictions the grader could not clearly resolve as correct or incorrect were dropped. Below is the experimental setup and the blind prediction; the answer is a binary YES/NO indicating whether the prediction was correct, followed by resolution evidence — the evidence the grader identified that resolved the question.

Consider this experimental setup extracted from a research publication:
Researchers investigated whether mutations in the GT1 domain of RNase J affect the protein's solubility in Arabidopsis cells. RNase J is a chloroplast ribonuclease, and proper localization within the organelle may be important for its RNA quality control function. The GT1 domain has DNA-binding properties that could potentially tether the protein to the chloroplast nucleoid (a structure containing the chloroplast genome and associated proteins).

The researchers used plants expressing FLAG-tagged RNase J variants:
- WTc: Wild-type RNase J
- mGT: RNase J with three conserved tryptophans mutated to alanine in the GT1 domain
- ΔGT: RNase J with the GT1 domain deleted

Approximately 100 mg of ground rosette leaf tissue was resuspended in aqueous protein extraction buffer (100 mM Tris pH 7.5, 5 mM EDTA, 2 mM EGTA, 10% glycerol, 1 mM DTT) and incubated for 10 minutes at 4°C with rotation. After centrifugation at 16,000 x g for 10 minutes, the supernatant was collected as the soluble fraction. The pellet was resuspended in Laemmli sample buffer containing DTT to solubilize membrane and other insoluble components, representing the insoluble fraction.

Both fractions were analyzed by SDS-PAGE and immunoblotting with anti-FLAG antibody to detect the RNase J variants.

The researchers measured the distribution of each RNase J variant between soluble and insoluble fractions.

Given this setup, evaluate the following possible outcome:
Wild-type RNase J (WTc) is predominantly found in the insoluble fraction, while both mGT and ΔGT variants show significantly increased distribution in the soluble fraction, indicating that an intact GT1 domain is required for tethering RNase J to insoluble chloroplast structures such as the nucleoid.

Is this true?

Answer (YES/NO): NO